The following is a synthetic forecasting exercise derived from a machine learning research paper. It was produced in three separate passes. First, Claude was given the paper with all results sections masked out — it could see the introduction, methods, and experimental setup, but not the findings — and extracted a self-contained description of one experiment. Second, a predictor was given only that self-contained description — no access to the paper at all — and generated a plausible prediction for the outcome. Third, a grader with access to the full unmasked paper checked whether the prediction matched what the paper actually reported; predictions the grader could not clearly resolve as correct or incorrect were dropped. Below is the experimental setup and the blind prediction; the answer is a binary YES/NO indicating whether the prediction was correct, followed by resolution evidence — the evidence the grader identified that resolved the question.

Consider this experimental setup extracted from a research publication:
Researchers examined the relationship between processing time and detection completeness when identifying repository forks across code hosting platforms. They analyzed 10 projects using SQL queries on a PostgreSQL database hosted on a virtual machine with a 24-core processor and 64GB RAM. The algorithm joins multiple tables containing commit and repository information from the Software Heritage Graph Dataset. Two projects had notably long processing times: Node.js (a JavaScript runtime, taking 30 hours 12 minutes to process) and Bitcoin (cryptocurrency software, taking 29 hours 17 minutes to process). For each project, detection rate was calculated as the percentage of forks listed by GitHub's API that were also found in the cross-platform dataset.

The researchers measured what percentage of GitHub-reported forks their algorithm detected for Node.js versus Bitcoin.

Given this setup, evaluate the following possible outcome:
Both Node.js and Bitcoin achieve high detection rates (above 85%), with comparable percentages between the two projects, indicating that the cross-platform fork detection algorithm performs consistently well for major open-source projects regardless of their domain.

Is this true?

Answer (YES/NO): NO